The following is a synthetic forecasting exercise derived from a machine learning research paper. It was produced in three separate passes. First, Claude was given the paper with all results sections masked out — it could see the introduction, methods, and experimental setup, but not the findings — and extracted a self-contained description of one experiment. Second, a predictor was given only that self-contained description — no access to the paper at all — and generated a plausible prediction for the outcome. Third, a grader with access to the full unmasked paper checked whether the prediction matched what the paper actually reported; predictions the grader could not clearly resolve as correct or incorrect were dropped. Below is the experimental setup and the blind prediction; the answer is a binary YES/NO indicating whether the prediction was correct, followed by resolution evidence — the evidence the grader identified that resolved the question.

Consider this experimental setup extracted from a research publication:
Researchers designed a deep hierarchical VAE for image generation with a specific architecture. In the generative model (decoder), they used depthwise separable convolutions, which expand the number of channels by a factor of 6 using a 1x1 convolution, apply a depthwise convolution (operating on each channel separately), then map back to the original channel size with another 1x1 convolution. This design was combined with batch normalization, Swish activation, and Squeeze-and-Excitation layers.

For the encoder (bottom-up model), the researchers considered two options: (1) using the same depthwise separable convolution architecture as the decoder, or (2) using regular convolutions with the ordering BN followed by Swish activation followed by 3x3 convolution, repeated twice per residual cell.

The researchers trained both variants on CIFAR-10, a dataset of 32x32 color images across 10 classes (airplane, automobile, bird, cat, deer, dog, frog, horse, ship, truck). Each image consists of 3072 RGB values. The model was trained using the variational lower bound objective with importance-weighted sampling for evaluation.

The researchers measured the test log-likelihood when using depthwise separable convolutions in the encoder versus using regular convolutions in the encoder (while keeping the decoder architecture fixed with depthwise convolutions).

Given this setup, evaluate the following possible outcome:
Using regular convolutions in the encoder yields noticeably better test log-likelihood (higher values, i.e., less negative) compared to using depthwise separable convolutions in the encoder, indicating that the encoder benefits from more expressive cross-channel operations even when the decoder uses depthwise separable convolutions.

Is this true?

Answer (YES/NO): NO